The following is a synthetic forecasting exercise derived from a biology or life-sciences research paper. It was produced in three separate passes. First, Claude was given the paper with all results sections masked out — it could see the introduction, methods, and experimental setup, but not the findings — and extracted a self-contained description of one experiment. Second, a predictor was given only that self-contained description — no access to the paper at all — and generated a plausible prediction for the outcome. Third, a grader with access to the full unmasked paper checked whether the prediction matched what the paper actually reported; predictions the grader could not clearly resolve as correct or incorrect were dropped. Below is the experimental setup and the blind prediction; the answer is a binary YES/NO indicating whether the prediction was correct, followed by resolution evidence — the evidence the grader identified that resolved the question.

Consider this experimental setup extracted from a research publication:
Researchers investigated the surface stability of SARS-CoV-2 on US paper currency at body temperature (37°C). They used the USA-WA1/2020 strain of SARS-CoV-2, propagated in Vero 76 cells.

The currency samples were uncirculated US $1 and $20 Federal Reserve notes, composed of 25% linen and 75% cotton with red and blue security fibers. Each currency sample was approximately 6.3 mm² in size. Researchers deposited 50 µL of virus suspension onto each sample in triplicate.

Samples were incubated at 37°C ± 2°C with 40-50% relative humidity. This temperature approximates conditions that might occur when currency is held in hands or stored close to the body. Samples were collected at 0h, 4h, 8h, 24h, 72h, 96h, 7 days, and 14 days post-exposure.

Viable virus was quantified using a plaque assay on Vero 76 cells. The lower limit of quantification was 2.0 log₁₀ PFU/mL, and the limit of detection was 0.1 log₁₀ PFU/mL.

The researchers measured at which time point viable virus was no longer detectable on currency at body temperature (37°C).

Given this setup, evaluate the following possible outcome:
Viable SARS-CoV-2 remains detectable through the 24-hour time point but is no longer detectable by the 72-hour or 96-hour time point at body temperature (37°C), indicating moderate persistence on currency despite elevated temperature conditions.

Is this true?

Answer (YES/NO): NO